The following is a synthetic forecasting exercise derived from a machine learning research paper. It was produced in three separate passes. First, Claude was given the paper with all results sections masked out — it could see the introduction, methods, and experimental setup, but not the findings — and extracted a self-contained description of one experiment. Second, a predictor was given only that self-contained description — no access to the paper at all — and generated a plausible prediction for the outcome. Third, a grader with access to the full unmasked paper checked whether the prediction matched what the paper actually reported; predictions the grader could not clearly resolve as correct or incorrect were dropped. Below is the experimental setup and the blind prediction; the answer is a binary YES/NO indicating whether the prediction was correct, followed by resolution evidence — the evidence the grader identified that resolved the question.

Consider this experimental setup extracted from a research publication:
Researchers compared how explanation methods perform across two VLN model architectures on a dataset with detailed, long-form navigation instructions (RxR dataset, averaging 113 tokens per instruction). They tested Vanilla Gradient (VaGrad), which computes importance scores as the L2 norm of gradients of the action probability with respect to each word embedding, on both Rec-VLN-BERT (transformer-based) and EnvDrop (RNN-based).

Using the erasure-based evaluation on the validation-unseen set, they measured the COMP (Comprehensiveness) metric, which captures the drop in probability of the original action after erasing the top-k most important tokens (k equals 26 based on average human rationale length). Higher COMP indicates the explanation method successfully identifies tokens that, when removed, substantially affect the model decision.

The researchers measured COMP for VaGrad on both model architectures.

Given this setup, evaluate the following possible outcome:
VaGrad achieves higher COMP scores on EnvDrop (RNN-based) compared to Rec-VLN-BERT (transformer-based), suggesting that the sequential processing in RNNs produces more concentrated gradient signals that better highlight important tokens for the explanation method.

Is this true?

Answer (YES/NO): NO